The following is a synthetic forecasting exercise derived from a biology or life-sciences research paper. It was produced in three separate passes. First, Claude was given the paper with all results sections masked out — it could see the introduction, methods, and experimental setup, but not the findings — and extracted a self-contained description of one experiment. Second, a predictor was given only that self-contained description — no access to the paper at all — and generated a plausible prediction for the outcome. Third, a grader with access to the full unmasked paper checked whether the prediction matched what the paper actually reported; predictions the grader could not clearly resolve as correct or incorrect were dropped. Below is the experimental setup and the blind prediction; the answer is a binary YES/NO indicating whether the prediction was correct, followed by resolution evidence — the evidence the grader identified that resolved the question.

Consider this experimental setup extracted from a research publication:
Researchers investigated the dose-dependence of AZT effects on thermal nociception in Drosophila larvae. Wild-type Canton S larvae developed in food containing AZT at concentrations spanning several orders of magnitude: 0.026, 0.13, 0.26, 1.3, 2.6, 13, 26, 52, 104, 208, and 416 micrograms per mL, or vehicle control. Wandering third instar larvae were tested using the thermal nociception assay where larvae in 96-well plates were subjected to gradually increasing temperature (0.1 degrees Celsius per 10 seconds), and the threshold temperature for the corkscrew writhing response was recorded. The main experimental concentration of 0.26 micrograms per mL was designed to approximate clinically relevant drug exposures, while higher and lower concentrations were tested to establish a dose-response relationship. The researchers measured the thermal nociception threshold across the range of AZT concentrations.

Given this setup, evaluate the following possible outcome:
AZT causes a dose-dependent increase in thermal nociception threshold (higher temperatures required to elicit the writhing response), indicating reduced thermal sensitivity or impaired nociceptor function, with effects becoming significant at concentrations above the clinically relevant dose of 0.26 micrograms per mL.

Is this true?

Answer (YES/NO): NO